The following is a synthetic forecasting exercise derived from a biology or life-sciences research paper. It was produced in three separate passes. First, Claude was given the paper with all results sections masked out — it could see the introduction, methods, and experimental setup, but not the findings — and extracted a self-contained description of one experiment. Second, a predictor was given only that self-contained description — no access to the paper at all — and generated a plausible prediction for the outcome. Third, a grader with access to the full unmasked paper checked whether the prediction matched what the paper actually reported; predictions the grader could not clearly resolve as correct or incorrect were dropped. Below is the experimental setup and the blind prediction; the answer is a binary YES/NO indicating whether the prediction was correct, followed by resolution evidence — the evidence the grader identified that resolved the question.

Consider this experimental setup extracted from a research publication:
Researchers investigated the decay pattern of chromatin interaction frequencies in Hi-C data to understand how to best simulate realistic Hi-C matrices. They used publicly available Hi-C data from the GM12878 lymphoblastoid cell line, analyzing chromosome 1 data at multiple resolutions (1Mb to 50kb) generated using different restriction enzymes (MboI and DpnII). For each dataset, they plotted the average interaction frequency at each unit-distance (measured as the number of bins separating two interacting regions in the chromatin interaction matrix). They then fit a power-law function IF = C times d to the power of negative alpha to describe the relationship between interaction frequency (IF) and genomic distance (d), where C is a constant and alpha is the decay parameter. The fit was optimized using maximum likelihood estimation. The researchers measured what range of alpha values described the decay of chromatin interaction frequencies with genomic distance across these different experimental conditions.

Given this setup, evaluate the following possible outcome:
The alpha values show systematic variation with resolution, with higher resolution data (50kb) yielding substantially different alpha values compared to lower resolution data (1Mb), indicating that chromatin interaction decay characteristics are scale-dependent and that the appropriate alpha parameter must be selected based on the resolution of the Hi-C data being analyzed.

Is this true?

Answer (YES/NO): NO